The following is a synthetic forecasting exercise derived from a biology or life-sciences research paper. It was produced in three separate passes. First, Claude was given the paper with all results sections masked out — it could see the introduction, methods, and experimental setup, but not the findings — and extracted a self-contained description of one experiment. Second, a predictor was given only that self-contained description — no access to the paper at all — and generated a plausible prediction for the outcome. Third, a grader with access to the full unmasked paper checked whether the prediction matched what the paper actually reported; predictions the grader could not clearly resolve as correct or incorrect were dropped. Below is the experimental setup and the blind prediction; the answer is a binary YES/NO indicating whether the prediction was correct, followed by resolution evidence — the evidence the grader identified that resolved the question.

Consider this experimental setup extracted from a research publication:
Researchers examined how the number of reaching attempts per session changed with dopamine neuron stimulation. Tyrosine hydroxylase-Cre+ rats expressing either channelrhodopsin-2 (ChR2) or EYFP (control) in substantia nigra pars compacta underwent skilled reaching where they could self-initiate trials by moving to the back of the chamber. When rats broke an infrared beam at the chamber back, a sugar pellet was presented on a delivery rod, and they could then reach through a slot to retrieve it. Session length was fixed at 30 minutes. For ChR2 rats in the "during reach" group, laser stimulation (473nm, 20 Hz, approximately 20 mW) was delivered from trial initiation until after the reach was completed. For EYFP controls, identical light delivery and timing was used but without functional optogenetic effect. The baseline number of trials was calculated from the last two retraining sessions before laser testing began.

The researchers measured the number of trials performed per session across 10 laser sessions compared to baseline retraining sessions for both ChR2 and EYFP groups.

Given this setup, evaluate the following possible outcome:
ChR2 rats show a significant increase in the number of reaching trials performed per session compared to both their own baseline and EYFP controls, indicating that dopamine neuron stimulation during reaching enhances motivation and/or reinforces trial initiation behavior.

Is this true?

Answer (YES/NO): NO